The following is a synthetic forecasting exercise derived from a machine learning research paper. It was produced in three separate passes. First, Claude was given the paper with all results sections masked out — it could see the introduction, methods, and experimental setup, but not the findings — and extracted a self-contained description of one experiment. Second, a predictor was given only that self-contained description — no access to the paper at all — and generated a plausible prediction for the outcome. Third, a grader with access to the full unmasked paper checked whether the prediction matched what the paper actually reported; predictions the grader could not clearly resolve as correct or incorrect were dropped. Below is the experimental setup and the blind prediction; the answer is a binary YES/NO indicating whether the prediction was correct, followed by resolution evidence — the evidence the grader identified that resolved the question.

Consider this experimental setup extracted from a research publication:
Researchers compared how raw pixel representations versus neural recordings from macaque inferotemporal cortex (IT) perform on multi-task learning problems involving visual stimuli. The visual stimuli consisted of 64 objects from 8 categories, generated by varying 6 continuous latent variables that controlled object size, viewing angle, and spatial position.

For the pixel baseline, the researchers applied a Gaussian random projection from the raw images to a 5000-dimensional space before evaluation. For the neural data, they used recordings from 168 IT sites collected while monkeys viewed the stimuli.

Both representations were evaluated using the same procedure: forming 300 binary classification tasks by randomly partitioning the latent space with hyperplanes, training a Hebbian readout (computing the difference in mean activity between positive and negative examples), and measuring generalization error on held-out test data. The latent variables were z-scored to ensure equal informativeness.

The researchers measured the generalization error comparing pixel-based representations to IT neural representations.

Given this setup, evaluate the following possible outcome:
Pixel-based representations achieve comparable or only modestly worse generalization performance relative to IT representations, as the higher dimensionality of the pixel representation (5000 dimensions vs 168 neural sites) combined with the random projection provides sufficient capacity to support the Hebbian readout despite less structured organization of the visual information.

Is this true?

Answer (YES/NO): NO